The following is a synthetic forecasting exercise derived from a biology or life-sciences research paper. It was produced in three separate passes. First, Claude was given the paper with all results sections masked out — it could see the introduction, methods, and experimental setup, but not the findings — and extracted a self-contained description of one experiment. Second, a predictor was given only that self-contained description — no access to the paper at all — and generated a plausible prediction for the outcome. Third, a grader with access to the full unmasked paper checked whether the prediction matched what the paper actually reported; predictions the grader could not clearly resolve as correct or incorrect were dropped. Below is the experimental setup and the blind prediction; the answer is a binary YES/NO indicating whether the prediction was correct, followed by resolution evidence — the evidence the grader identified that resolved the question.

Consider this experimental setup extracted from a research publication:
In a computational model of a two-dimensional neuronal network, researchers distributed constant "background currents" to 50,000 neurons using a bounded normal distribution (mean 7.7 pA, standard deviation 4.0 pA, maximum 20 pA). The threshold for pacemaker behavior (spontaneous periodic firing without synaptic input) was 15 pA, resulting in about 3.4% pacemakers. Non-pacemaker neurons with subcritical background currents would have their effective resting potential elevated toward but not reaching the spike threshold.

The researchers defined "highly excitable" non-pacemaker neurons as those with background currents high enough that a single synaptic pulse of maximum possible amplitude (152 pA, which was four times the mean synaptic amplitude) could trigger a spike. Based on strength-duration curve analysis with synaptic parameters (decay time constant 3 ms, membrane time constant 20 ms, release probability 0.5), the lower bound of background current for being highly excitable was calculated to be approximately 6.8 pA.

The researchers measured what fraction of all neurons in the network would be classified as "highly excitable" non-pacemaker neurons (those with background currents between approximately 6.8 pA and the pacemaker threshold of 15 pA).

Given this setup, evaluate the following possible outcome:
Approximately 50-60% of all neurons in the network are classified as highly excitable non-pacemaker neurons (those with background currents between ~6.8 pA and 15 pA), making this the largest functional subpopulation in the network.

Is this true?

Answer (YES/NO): YES